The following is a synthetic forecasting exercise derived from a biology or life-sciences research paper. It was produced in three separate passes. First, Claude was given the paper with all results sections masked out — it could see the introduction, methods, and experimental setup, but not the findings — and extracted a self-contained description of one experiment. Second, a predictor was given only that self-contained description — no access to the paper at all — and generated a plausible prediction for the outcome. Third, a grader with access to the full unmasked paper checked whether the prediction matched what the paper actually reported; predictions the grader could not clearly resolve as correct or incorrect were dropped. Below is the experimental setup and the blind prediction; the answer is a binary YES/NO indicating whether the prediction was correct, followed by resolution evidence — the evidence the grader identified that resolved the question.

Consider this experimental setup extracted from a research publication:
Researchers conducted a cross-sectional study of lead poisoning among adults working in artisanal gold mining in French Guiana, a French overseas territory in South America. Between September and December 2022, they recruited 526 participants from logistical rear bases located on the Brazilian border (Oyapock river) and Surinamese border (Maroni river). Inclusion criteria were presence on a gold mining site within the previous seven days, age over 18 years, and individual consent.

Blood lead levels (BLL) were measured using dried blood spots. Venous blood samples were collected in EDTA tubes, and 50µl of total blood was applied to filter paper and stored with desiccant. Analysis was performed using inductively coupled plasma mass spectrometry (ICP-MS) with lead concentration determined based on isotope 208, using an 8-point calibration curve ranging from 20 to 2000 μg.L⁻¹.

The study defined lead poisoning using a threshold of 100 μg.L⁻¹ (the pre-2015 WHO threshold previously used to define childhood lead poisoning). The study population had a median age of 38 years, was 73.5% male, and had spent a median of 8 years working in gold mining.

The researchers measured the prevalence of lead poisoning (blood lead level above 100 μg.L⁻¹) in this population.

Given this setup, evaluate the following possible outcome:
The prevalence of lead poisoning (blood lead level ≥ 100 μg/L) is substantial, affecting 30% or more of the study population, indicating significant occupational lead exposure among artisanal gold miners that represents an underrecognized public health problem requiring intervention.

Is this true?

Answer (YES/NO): YES